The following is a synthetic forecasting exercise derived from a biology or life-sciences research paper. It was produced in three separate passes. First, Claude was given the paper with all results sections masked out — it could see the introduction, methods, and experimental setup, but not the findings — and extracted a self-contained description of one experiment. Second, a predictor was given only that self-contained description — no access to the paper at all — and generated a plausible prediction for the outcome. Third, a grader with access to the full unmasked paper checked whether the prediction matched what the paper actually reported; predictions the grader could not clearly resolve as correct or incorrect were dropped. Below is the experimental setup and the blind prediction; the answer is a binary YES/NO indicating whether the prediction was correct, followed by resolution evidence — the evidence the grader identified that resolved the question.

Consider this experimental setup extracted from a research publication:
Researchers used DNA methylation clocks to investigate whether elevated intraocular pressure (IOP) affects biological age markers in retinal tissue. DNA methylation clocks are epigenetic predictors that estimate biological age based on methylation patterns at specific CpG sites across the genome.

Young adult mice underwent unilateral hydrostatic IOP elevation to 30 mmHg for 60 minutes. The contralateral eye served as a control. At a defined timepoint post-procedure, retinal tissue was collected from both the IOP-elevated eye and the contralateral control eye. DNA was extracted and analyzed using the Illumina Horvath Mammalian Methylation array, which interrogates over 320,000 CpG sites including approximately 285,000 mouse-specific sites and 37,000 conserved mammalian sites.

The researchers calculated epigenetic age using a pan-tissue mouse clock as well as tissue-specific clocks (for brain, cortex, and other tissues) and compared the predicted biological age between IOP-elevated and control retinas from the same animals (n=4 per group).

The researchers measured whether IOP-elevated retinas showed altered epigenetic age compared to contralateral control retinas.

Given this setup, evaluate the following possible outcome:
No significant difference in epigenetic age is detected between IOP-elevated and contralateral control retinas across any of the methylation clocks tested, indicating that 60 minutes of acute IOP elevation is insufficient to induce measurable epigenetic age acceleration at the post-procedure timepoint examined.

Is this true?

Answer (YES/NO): NO